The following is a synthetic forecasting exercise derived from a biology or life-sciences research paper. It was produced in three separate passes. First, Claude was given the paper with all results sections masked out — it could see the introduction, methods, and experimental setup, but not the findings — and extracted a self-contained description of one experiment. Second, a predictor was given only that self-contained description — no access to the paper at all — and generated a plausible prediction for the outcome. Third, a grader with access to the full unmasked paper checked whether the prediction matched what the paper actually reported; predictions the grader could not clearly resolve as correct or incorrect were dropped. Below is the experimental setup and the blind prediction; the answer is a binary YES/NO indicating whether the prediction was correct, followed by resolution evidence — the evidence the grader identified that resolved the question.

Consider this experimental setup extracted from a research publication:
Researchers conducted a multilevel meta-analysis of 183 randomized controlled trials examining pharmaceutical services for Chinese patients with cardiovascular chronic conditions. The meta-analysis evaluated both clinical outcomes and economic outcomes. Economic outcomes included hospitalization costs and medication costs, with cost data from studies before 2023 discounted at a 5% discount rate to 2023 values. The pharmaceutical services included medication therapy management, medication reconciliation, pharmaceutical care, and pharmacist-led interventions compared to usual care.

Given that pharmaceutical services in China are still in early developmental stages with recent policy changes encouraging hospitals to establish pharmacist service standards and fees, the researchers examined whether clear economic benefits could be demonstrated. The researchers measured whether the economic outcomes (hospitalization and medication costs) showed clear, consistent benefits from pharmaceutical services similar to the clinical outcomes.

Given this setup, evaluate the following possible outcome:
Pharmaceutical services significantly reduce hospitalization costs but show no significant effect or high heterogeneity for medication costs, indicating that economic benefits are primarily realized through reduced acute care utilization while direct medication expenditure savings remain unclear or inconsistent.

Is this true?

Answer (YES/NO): NO